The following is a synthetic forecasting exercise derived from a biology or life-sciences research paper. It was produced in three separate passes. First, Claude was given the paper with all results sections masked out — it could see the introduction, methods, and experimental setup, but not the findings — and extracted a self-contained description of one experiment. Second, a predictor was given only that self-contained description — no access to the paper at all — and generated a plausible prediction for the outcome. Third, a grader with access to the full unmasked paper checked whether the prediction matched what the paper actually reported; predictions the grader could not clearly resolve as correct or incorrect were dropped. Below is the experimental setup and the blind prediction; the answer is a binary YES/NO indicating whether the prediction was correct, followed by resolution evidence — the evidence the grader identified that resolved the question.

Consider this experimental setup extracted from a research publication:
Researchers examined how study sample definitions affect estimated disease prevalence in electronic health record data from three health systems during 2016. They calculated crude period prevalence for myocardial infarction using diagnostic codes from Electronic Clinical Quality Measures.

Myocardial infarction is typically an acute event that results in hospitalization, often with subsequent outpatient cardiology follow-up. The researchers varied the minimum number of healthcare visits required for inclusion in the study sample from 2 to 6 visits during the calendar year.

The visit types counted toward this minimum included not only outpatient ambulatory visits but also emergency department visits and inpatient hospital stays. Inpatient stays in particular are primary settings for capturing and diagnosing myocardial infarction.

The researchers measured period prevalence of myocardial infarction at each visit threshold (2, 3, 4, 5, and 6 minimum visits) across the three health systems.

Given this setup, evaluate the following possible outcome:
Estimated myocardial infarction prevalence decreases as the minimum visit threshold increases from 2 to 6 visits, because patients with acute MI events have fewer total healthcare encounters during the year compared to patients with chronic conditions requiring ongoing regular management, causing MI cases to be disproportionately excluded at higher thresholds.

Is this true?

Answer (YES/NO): NO